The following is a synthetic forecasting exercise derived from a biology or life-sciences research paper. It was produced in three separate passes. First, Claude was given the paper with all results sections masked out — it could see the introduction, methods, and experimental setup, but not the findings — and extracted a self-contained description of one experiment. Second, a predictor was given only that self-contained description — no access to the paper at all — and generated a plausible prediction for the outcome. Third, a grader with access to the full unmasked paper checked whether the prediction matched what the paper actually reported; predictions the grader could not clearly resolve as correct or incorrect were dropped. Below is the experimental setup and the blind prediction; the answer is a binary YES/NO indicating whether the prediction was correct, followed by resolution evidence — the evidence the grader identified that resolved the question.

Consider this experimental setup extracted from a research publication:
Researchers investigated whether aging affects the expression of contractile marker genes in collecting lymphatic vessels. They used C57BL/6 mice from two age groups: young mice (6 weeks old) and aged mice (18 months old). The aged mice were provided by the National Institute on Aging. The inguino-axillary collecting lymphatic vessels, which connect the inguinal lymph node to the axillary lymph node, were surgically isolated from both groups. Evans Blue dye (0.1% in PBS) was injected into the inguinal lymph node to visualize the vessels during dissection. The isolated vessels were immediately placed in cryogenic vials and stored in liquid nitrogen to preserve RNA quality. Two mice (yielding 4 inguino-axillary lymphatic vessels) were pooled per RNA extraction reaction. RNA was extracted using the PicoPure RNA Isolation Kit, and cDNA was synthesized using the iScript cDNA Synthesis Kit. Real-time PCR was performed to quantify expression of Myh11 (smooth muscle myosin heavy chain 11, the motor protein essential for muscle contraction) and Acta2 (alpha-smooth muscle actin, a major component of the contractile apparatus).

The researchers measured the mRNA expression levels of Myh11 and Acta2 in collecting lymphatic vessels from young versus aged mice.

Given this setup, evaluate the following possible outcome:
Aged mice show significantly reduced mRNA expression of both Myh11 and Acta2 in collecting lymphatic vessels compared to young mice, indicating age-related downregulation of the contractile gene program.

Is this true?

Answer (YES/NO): YES